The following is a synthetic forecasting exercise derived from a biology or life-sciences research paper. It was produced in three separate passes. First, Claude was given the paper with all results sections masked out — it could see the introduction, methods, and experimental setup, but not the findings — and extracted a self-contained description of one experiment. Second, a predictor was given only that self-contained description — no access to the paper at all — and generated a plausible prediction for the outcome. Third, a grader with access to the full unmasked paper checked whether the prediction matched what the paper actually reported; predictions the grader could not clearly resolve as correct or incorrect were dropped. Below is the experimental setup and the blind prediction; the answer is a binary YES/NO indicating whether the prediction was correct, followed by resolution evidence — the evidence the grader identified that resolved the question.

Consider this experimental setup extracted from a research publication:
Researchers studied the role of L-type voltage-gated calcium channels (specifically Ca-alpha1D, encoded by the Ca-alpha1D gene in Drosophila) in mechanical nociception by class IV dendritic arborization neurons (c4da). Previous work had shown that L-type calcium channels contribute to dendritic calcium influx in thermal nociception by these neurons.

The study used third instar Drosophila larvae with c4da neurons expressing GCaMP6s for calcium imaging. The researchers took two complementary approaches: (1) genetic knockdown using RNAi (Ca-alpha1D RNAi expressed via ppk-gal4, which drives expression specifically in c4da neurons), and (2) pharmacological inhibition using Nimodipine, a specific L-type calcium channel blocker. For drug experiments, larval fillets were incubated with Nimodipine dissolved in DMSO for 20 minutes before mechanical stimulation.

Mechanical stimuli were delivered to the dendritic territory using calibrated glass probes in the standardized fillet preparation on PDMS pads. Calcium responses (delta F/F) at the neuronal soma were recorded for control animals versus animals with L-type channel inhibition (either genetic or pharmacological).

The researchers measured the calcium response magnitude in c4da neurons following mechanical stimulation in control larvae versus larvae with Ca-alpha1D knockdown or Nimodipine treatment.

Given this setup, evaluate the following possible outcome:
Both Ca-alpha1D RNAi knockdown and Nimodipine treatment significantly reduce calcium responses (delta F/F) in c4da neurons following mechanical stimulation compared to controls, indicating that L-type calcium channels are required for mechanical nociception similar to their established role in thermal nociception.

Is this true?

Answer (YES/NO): YES